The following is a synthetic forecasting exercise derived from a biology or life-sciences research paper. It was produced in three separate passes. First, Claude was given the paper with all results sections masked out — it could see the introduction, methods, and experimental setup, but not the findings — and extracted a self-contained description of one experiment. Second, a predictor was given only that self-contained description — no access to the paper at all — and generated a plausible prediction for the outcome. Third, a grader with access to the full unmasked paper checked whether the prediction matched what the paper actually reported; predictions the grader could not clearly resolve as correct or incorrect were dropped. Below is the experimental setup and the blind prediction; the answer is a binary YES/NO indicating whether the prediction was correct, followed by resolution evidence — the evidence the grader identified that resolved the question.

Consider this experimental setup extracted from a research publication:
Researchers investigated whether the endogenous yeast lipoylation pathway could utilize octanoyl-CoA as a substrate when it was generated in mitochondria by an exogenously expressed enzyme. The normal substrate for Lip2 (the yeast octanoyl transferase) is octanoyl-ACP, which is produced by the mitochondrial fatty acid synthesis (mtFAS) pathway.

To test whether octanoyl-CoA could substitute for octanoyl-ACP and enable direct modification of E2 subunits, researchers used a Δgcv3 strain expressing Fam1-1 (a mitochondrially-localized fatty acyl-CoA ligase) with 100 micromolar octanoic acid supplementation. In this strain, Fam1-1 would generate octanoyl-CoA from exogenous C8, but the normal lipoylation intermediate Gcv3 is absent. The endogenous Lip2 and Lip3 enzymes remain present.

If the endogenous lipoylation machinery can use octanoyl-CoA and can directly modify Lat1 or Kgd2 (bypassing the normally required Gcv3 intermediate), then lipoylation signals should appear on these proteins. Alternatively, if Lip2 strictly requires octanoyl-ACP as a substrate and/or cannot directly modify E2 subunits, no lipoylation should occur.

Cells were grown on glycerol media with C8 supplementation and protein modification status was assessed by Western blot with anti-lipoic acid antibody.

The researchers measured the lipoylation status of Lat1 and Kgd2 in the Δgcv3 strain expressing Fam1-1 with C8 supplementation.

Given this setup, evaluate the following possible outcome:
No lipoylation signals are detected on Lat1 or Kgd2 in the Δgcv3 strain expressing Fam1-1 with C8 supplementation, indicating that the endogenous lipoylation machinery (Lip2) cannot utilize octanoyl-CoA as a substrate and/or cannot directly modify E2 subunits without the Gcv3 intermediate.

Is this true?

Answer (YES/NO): YES